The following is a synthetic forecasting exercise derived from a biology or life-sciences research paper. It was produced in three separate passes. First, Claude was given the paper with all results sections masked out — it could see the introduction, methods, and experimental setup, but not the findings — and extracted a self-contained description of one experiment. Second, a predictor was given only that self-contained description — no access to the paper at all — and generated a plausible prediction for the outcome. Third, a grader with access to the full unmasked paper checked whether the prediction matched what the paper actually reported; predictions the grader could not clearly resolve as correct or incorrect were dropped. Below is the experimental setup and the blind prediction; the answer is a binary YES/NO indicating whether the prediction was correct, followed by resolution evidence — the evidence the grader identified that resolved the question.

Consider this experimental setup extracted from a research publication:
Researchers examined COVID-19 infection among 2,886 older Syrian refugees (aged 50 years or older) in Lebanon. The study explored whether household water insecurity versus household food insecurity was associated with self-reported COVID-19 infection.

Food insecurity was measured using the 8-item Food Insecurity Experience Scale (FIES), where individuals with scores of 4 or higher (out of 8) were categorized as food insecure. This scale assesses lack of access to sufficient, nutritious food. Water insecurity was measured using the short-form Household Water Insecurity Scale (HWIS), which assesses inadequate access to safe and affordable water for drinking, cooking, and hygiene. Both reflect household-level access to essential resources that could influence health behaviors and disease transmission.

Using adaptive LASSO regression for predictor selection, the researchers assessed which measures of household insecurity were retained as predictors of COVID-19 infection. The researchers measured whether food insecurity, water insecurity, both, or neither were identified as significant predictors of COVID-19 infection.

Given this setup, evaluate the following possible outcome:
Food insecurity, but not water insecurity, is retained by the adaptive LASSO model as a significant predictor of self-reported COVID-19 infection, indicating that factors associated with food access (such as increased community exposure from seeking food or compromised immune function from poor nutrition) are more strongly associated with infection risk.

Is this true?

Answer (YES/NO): NO